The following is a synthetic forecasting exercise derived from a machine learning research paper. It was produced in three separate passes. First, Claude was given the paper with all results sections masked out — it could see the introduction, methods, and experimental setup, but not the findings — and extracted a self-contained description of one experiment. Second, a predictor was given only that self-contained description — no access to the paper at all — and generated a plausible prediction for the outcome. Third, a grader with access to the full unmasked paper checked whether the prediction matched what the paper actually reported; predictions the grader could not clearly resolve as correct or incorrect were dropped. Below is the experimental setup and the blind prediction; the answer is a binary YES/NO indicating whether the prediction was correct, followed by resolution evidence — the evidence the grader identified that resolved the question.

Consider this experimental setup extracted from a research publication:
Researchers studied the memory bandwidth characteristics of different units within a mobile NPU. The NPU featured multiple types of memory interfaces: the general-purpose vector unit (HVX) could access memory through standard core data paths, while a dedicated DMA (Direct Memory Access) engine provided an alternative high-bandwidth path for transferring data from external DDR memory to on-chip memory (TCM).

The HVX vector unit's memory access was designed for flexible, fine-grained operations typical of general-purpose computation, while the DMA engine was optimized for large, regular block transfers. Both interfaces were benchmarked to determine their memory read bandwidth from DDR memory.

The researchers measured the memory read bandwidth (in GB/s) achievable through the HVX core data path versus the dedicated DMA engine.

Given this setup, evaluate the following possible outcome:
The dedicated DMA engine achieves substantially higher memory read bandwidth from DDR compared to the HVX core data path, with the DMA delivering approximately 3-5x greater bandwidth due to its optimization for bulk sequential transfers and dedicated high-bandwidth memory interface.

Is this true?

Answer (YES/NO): NO